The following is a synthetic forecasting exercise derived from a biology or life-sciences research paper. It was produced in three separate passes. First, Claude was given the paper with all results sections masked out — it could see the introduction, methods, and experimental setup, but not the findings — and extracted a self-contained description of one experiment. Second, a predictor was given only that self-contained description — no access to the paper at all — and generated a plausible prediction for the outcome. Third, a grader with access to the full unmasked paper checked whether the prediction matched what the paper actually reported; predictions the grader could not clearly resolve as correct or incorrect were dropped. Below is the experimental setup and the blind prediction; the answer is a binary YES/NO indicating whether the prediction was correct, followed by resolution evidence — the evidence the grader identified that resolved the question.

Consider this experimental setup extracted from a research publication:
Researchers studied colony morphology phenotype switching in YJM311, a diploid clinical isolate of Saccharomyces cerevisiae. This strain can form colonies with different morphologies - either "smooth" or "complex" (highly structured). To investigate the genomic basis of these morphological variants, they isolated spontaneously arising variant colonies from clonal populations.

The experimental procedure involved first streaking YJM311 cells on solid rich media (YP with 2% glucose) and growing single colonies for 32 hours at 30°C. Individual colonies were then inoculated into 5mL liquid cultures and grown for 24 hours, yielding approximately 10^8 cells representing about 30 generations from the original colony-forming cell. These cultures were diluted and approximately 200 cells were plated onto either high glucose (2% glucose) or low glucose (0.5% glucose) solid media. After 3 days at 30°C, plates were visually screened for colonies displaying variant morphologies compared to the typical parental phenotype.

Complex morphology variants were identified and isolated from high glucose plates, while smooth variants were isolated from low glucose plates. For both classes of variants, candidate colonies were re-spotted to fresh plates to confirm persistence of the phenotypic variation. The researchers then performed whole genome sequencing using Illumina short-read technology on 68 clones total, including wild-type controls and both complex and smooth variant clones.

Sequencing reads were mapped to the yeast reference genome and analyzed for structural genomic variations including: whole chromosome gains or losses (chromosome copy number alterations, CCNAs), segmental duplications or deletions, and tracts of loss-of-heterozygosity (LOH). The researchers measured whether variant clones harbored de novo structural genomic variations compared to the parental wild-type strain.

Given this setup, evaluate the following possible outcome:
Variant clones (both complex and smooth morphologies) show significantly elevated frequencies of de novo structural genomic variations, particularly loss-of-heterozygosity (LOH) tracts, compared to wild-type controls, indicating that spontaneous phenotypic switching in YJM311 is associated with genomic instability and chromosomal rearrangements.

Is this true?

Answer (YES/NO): NO